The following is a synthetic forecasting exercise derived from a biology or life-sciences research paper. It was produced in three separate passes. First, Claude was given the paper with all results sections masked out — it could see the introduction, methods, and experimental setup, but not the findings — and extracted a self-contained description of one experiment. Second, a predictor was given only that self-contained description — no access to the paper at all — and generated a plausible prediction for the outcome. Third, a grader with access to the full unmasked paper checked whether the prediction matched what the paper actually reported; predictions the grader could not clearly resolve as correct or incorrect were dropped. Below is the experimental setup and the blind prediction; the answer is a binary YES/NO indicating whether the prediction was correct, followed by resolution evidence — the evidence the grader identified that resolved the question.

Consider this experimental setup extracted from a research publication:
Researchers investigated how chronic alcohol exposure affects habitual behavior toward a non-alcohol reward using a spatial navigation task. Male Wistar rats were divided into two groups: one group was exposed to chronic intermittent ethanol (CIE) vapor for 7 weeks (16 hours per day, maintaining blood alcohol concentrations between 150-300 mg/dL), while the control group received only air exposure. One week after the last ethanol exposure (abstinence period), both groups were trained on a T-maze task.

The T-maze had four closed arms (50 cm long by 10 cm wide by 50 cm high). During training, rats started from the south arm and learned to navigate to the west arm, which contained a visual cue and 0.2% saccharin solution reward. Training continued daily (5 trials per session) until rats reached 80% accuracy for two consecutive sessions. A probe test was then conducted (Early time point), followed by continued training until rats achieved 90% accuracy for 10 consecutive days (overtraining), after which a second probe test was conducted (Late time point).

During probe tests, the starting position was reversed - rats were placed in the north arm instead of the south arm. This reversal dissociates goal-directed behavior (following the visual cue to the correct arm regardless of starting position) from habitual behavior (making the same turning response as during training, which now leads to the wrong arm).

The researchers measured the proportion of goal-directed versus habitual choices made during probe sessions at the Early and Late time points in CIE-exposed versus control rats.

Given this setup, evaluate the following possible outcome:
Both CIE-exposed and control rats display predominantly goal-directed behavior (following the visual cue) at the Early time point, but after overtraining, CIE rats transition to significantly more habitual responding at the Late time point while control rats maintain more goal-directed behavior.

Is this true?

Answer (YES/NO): YES